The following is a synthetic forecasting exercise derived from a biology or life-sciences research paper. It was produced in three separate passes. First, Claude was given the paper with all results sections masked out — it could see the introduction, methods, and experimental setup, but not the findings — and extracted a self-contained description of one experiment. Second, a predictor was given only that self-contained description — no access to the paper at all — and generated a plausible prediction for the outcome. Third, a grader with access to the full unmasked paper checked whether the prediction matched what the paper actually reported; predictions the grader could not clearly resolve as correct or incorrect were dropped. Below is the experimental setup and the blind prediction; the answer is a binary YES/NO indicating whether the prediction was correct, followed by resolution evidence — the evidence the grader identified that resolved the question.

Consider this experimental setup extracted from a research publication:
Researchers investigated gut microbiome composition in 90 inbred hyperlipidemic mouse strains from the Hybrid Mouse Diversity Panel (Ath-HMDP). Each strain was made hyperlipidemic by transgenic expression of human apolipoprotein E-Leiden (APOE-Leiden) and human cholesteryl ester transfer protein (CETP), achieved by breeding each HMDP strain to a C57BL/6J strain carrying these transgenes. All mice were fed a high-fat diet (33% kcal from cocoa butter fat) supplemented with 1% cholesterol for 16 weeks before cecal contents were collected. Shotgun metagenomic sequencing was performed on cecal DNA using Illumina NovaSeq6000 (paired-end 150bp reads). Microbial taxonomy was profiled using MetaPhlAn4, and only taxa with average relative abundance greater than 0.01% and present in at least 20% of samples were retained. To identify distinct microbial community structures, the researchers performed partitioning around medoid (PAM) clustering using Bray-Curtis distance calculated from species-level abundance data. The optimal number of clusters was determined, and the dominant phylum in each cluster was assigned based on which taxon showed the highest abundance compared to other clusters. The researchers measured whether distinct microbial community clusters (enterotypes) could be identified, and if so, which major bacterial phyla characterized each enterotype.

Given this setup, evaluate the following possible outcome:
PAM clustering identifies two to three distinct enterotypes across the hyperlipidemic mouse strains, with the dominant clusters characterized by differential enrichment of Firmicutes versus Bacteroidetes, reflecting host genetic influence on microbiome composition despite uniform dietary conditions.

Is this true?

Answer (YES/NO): NO